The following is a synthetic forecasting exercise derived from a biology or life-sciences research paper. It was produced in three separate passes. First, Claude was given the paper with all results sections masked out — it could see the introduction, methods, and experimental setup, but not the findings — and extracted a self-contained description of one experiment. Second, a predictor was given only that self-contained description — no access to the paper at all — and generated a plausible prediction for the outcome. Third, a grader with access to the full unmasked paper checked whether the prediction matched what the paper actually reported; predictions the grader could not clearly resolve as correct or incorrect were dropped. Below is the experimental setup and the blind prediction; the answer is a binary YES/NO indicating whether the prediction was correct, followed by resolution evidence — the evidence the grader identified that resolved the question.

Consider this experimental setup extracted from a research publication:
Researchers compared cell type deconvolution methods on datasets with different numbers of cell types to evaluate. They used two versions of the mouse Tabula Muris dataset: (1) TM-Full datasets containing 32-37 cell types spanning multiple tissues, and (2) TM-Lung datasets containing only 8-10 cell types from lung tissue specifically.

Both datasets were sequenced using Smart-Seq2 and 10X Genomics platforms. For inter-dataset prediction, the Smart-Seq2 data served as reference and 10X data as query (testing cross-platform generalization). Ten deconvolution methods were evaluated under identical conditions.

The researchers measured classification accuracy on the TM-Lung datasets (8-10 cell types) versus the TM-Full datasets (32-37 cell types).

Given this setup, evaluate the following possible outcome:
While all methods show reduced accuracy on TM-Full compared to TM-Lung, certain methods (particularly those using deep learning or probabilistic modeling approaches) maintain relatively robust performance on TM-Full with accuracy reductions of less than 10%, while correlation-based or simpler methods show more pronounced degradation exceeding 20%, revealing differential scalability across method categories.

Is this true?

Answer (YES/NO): NO